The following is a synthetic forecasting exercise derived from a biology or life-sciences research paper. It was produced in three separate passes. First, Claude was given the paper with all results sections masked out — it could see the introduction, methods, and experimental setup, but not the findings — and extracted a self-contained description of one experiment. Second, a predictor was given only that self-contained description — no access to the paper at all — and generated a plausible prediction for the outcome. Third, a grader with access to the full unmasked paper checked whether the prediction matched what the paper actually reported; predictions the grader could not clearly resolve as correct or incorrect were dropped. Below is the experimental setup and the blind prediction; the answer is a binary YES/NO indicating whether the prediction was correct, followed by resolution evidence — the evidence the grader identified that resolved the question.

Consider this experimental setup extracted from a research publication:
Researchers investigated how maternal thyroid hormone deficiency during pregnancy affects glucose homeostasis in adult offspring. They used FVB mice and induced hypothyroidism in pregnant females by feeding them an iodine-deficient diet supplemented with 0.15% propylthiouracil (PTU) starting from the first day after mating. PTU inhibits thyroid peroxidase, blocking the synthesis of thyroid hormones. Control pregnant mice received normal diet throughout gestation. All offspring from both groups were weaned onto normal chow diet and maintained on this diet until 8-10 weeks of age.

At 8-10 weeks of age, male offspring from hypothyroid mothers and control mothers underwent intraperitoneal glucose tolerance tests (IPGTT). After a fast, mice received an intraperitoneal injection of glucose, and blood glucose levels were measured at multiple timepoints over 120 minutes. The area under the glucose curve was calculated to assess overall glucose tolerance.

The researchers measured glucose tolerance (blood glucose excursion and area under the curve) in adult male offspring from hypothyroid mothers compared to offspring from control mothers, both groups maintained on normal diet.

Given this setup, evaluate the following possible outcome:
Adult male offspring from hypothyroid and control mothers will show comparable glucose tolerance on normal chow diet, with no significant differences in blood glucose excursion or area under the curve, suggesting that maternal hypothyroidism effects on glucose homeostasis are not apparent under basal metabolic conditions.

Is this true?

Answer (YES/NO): NO